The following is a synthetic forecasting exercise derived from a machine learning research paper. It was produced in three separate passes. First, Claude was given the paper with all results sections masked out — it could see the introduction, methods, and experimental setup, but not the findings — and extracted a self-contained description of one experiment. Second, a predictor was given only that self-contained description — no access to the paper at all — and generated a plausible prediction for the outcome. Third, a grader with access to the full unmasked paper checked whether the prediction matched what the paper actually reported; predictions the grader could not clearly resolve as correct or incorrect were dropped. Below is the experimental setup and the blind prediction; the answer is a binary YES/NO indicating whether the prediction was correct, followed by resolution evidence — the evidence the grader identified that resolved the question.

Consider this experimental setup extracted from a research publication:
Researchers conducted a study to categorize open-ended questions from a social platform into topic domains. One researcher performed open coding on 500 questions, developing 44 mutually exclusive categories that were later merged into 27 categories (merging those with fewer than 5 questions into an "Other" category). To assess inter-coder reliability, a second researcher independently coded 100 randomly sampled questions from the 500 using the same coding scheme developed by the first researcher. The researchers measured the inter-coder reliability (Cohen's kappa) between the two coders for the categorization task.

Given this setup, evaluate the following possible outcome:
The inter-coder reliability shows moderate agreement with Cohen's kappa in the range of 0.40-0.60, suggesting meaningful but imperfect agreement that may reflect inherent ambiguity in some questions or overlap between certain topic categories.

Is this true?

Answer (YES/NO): YES